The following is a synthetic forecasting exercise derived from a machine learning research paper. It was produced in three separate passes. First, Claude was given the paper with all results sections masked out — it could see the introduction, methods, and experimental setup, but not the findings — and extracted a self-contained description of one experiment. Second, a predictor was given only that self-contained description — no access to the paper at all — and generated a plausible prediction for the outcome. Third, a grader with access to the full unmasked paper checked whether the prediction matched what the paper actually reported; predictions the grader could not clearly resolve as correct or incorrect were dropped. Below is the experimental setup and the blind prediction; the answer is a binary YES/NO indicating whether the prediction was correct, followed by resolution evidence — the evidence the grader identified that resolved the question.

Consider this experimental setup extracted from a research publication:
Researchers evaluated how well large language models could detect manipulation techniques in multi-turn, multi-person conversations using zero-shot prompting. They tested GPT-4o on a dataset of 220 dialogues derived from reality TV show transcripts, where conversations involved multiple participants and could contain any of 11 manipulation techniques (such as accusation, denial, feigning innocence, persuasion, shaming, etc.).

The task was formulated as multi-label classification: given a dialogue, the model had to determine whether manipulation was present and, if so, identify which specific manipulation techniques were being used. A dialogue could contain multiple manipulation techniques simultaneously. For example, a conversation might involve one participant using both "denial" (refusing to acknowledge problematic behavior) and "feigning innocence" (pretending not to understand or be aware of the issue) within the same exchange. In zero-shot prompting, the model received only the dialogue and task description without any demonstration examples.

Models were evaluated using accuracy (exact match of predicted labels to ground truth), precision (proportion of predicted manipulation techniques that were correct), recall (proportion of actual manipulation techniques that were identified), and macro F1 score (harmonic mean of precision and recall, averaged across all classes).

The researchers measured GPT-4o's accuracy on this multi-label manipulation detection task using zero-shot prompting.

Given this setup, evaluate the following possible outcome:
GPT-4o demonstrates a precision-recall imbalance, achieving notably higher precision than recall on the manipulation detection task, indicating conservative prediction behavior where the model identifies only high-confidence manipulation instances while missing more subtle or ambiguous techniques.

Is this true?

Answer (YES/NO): NO